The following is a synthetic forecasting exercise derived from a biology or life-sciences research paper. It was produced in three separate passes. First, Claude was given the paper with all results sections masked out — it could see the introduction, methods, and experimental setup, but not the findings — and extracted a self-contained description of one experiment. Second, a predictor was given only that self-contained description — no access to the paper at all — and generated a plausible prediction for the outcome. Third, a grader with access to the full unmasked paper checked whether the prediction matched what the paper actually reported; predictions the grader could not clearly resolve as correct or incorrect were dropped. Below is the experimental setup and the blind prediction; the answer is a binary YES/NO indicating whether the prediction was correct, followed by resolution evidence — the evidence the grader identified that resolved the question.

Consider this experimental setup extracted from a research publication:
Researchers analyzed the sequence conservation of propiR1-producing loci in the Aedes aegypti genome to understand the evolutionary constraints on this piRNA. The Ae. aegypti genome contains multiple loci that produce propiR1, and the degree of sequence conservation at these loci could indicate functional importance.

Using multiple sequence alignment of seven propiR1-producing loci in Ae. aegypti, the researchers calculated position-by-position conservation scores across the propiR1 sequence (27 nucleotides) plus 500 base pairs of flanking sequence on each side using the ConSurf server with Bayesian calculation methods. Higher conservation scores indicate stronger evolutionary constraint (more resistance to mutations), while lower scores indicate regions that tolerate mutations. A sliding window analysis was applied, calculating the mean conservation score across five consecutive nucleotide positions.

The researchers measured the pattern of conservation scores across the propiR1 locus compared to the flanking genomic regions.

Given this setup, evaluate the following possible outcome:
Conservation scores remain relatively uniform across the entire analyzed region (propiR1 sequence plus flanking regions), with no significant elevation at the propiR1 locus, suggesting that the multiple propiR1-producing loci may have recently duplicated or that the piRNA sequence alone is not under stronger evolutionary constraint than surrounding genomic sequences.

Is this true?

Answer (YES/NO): NO